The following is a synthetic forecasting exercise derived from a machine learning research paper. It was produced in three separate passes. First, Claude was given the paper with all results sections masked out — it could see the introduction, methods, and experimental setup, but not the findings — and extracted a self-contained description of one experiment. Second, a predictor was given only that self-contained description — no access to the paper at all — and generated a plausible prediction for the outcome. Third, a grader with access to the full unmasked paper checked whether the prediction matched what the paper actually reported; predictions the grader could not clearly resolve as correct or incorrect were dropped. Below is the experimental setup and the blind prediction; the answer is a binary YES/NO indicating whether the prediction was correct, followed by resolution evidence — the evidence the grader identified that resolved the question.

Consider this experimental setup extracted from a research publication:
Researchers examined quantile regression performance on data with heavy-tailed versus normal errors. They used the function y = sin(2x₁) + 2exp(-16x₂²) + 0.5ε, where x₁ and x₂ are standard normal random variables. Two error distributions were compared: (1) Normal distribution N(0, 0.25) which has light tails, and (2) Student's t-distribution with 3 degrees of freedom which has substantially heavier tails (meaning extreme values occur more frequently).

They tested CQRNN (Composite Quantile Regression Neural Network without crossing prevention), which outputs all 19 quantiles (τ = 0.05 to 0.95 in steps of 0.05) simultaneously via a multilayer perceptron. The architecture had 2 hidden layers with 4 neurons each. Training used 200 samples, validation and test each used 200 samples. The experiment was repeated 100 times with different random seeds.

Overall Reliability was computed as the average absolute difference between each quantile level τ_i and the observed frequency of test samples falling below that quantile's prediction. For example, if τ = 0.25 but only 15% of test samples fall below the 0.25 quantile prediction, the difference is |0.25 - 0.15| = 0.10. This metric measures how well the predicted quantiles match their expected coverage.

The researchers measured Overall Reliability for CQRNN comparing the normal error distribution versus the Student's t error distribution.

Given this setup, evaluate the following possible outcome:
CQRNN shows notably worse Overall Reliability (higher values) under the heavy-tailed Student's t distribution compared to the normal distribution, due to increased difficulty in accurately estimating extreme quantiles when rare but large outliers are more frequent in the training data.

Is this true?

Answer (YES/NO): NO